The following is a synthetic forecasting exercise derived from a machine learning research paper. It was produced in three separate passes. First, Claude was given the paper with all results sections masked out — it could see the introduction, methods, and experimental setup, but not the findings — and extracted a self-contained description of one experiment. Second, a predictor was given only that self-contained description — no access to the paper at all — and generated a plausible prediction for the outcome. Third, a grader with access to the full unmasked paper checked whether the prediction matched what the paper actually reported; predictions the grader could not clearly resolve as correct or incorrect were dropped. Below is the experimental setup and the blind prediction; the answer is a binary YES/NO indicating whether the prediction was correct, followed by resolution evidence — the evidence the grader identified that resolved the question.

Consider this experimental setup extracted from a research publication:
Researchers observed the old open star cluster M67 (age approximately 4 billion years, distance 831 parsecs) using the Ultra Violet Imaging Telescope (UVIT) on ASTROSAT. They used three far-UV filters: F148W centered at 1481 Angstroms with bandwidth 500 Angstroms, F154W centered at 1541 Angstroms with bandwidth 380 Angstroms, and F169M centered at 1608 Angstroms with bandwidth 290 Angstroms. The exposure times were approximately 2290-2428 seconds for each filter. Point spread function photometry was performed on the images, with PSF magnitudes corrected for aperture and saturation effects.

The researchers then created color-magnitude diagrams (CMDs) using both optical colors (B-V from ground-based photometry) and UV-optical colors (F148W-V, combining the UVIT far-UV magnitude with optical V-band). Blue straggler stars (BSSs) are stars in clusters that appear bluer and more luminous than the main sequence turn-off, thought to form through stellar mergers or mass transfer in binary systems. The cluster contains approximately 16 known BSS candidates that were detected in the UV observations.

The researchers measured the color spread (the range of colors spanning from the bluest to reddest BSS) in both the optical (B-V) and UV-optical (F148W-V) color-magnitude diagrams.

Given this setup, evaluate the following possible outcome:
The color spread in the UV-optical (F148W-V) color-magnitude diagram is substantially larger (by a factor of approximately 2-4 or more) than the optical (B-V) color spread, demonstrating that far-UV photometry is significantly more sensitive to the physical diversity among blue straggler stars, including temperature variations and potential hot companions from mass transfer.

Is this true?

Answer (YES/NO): YES